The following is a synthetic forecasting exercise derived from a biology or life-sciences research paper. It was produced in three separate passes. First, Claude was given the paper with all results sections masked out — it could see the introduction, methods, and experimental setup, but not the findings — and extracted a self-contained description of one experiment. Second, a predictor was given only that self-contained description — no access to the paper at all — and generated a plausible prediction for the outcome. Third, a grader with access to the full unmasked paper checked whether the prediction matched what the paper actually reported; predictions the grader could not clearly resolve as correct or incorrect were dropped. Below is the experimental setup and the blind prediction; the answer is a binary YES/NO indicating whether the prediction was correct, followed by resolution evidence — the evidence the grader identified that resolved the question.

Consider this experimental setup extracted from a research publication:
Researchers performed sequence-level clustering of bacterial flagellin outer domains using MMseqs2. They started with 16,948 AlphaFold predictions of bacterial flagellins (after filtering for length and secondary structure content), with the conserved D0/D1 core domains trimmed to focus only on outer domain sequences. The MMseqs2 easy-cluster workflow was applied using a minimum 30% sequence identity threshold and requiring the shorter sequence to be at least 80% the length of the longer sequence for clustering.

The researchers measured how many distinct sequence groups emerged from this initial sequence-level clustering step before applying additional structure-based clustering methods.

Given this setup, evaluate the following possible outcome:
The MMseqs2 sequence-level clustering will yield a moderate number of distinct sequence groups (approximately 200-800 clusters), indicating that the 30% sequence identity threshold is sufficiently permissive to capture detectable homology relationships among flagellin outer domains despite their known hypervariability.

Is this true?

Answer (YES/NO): NO